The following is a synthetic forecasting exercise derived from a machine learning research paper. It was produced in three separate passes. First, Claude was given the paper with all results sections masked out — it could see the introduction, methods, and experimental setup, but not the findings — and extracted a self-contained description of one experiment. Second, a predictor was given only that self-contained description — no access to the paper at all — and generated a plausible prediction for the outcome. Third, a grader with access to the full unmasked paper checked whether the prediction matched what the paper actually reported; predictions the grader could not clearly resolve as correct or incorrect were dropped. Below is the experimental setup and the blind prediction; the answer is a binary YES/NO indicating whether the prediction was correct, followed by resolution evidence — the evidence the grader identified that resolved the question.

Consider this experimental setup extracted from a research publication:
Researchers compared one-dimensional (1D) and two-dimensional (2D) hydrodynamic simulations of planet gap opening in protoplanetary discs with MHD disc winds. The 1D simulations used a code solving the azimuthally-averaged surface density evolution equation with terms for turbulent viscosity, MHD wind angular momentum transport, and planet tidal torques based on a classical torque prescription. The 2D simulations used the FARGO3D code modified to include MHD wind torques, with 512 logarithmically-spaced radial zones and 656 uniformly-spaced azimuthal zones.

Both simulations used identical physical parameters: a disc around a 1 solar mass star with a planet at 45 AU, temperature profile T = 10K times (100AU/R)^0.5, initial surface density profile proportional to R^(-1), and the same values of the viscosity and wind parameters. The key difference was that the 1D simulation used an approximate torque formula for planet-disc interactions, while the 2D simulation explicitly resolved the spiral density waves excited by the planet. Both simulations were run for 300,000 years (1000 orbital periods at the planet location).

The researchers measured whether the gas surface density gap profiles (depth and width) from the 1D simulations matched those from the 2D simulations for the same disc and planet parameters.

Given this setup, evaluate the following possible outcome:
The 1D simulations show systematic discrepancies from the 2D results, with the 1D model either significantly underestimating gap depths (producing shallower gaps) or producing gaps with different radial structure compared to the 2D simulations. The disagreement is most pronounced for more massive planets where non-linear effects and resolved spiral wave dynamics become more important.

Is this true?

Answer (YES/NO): NO